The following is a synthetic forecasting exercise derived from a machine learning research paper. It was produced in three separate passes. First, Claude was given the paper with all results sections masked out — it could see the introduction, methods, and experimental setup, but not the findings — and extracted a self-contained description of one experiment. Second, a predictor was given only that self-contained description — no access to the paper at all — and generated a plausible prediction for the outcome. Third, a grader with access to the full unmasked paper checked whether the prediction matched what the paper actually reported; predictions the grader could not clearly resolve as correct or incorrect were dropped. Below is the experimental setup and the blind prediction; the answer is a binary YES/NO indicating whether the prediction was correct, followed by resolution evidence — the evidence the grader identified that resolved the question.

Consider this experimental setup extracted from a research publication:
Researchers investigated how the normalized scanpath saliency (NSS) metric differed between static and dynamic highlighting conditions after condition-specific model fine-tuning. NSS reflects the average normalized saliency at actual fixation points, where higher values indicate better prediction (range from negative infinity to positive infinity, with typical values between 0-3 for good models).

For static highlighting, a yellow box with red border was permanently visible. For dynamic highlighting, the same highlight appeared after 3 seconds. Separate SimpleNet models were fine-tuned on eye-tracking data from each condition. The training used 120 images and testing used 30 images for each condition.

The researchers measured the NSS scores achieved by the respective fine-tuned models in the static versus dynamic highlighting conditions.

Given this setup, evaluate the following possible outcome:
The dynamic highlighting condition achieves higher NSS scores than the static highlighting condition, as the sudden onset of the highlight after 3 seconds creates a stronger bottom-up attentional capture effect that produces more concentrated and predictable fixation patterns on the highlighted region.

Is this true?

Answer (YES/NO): YES